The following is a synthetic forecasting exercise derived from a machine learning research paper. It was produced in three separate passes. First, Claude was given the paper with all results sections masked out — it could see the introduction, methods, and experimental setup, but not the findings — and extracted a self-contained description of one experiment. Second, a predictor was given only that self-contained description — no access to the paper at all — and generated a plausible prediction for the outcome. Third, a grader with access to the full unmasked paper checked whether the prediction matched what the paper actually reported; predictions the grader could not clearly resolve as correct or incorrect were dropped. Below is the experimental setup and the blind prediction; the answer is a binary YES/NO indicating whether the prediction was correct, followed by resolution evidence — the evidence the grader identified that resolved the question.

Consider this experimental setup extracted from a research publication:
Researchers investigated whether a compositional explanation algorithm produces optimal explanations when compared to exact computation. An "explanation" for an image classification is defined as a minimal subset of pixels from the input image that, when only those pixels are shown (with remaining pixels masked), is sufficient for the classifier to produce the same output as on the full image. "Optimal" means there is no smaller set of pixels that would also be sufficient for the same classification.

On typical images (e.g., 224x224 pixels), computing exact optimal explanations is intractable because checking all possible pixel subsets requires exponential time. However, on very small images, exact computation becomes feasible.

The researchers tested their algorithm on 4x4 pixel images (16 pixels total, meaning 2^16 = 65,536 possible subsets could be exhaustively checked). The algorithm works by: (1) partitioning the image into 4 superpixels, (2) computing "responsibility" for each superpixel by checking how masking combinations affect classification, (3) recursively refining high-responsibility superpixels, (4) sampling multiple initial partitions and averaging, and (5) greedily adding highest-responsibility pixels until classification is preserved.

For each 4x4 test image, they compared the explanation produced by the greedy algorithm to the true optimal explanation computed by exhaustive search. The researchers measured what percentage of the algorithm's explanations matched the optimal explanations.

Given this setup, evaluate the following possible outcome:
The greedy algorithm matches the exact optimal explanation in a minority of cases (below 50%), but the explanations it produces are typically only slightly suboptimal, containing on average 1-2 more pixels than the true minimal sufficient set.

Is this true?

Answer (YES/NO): NO